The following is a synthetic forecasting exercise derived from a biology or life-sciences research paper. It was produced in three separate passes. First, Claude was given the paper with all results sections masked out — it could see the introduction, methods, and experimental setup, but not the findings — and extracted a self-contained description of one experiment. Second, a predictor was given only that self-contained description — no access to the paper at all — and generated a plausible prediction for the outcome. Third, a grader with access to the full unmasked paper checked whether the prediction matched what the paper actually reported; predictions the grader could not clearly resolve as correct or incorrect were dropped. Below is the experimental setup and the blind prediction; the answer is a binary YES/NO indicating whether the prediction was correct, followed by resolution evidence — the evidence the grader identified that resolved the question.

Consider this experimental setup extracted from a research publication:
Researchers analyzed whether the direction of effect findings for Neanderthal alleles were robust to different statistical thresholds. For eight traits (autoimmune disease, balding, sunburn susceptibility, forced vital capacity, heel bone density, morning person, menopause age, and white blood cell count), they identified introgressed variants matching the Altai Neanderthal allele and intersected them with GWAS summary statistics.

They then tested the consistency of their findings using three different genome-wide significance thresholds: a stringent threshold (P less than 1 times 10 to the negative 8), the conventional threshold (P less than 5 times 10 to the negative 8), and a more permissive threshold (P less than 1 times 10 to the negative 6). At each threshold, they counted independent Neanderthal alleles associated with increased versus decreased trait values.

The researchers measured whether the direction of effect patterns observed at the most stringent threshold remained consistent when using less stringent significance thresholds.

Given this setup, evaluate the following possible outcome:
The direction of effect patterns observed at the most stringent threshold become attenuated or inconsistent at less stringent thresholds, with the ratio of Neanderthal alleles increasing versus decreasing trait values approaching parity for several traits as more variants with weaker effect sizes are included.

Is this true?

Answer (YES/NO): NO